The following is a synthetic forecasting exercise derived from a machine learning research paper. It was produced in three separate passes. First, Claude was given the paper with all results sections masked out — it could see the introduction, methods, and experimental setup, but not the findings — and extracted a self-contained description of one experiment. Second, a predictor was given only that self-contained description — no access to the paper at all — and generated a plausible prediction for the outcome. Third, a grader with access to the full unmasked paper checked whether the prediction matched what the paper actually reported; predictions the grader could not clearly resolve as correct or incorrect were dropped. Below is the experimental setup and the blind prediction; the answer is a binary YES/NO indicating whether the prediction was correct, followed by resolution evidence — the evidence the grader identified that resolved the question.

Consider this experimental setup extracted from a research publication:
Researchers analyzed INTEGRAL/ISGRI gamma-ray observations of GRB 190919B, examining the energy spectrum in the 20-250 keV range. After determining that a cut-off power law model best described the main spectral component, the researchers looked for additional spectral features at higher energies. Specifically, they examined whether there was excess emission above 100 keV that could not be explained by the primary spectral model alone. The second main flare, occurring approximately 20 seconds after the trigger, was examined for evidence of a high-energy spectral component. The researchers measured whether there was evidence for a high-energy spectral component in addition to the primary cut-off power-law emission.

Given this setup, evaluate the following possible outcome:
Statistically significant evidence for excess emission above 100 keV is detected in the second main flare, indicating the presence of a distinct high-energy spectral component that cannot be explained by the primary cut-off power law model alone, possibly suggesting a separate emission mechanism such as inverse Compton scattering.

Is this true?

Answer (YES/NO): NO